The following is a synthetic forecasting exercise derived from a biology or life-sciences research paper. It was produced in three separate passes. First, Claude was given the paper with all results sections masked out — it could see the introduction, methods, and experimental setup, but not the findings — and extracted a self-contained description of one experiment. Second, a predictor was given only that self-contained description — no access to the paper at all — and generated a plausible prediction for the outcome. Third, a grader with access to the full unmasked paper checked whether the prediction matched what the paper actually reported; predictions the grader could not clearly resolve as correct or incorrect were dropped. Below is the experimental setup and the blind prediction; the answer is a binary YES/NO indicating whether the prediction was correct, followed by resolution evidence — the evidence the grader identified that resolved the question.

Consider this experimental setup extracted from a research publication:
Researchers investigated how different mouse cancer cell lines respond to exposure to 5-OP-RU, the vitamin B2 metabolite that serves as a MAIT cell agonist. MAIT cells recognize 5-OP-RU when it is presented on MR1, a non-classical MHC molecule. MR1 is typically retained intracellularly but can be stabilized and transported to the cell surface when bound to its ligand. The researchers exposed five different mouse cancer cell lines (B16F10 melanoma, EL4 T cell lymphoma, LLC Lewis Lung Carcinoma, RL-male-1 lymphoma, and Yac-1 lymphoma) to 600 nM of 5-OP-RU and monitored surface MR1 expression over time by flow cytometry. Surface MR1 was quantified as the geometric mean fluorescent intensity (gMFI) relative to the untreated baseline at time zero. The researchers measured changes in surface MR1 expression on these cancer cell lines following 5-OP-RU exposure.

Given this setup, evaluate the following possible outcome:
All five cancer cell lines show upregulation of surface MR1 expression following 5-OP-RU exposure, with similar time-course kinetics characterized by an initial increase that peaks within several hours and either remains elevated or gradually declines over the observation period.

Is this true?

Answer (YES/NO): NO